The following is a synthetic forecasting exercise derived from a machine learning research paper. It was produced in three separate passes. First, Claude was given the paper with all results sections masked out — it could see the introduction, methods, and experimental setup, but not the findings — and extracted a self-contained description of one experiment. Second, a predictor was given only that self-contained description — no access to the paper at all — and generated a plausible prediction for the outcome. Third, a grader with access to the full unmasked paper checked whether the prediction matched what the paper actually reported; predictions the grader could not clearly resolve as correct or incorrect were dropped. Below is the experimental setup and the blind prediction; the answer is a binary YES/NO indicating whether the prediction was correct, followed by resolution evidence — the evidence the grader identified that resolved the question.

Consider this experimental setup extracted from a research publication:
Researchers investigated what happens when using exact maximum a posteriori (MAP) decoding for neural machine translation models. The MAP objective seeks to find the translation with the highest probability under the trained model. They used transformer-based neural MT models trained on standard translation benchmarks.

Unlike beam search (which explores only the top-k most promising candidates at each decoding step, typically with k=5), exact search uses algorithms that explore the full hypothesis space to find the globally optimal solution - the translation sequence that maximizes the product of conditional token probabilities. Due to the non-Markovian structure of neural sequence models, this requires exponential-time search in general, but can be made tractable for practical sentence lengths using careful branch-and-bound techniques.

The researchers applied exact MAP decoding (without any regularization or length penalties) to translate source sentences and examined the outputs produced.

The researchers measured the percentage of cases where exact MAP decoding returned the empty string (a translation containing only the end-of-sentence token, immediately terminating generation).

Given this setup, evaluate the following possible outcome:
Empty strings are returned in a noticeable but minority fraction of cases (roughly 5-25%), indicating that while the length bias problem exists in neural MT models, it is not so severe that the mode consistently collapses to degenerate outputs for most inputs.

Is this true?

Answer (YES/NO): NO